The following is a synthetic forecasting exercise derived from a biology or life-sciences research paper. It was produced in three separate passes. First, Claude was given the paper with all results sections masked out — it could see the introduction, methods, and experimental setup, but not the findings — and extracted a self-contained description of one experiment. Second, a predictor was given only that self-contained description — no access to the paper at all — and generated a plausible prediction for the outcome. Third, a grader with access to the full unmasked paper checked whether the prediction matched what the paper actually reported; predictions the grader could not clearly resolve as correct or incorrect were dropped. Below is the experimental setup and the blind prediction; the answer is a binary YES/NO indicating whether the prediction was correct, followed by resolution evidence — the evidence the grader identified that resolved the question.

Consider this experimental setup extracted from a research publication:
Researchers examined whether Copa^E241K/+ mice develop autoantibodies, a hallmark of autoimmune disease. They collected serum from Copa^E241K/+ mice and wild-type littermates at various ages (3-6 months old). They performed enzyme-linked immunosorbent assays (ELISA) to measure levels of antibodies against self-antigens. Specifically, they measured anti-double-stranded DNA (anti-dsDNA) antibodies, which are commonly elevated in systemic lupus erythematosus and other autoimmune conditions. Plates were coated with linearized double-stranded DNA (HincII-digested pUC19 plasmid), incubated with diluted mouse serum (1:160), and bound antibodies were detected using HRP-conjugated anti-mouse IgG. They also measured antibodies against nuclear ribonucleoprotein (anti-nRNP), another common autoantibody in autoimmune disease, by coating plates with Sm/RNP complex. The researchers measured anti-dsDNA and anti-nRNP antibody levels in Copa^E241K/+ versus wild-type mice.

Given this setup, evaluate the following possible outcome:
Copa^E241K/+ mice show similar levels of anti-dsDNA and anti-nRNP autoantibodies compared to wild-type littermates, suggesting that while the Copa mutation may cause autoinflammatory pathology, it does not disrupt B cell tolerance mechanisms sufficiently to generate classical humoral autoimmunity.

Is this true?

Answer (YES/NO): YES